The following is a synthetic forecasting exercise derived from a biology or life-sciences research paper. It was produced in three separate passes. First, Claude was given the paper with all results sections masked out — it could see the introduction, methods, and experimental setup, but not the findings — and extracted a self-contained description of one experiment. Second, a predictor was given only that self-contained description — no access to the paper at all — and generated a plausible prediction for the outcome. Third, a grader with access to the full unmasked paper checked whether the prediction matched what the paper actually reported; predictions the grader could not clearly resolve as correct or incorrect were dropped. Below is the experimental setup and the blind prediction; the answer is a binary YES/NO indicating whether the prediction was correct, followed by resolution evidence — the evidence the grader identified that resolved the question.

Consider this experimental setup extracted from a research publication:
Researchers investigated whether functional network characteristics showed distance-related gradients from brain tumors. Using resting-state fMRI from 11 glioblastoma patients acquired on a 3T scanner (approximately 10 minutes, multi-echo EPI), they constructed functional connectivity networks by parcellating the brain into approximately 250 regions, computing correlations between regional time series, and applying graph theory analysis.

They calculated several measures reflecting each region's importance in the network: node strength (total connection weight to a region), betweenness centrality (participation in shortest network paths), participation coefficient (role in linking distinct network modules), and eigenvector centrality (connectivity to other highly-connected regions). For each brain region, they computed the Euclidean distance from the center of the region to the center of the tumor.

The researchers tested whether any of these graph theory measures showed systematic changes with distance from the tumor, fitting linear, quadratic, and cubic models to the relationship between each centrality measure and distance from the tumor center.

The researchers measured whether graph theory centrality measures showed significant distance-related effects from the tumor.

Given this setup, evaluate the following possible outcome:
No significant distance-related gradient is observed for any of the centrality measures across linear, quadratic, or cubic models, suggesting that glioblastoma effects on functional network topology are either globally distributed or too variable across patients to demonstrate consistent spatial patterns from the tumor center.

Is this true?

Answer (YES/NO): YES